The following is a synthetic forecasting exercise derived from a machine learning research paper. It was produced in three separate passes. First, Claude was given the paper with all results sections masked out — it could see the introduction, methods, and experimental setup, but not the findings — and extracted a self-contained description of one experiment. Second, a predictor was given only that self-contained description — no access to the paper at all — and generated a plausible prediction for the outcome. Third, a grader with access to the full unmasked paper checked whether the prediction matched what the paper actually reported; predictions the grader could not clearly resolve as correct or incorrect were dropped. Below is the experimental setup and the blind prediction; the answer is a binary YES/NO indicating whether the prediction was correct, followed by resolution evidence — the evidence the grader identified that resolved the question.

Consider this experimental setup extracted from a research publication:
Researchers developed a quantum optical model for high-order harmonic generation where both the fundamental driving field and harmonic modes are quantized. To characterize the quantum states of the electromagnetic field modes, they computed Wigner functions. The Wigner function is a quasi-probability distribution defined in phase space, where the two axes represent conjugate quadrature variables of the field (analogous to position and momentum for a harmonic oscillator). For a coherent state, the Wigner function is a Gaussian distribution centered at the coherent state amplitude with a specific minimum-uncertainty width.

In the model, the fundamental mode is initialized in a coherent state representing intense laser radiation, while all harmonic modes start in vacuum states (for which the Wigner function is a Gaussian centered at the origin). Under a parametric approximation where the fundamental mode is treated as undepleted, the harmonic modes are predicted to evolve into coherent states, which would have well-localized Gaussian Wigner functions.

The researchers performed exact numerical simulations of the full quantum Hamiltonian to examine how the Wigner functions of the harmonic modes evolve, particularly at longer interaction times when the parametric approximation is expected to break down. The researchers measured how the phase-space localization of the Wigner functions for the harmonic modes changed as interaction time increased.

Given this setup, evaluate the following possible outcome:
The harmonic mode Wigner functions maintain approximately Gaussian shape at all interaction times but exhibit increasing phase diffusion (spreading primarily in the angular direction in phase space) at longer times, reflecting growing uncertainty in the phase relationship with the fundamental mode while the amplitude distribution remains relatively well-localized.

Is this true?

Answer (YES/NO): NO